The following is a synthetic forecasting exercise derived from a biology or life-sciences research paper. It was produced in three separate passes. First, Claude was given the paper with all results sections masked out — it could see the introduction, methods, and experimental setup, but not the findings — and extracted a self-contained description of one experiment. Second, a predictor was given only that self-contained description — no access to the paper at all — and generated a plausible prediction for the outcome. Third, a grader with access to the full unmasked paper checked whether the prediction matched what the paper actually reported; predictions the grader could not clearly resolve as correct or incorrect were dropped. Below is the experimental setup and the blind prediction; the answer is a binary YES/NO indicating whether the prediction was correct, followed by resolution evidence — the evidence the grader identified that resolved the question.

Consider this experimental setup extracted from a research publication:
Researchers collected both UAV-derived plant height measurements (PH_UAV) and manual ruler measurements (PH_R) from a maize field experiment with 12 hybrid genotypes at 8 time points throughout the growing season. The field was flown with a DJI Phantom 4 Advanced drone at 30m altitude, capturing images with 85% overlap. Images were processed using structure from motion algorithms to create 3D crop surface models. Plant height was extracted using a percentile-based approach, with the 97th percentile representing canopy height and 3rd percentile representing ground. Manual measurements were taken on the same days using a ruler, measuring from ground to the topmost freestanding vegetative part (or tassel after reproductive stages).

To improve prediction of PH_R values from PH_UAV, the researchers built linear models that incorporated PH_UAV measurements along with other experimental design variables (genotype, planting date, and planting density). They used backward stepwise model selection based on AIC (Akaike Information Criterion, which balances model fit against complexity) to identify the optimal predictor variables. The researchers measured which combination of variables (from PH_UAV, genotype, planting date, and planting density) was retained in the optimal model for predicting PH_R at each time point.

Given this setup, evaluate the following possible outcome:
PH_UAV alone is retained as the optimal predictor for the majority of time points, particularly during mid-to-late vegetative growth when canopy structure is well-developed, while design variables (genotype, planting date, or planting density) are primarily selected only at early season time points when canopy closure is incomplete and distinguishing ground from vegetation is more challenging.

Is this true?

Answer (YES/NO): NO